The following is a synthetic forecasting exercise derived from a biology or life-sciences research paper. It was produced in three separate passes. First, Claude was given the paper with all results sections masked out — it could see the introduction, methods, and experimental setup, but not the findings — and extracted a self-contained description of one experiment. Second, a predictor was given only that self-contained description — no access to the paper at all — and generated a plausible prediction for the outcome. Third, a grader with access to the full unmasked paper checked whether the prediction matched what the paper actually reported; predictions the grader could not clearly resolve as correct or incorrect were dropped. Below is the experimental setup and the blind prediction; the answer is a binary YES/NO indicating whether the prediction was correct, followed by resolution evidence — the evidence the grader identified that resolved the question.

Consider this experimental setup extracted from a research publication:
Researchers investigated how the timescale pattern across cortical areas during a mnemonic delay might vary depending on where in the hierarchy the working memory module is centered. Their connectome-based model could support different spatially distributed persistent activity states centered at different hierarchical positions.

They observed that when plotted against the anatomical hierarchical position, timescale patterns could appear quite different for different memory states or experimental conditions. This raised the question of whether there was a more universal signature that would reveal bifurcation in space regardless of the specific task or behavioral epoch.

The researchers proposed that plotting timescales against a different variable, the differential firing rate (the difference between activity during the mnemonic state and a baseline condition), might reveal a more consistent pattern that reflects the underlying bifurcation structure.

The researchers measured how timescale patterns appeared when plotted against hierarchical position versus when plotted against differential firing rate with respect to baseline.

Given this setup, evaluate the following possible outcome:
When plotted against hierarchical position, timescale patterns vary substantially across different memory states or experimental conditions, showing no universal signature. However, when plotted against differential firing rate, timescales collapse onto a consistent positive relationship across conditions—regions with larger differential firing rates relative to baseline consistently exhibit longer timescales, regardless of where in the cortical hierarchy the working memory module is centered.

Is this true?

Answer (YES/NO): NO